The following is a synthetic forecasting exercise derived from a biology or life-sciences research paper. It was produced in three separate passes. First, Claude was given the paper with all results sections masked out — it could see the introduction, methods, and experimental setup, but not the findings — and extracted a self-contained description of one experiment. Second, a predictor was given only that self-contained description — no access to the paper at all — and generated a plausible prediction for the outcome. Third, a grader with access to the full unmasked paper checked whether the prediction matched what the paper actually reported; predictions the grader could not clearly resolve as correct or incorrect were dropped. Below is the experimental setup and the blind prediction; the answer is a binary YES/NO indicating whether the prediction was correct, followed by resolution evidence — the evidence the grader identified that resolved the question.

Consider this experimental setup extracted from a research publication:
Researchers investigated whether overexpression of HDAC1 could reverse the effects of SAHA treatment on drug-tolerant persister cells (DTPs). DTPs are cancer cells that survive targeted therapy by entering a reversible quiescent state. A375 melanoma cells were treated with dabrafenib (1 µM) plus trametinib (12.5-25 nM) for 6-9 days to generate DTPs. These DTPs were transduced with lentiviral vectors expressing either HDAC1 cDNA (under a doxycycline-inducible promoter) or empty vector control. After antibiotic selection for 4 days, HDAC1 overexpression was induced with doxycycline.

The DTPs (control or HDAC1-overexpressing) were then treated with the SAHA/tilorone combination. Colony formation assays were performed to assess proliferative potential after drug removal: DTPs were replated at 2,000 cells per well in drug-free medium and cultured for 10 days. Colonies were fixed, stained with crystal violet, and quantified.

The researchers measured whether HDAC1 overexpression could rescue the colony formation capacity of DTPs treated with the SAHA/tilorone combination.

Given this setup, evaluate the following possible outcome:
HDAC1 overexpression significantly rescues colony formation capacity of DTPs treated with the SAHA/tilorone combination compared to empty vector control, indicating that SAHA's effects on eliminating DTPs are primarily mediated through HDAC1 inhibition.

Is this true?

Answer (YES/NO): YES